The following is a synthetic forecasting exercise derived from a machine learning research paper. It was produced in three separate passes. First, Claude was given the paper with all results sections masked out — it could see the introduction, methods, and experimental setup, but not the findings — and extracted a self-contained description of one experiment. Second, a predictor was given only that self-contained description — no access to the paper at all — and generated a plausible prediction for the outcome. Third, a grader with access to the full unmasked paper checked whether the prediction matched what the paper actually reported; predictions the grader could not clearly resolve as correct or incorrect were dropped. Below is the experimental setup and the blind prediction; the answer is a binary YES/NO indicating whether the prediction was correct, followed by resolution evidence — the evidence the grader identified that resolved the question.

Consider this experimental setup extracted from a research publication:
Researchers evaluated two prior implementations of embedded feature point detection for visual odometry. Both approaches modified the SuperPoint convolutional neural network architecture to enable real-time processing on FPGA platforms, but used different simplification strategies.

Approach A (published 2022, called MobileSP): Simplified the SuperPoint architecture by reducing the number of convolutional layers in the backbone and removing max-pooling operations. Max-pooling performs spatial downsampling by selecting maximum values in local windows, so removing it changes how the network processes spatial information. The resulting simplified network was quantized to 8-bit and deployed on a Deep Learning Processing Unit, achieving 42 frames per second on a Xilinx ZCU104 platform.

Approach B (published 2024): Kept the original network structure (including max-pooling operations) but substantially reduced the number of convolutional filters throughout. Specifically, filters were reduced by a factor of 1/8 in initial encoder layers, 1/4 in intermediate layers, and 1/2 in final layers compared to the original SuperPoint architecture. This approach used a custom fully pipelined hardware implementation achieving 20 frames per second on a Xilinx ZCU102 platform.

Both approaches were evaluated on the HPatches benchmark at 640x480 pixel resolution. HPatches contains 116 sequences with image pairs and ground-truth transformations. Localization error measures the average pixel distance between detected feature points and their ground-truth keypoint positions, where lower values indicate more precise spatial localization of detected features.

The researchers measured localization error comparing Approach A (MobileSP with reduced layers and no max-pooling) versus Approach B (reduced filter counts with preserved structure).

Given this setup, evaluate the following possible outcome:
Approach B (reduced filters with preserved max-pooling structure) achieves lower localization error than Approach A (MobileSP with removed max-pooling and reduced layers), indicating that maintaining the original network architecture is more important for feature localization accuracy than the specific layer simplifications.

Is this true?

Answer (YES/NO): NO